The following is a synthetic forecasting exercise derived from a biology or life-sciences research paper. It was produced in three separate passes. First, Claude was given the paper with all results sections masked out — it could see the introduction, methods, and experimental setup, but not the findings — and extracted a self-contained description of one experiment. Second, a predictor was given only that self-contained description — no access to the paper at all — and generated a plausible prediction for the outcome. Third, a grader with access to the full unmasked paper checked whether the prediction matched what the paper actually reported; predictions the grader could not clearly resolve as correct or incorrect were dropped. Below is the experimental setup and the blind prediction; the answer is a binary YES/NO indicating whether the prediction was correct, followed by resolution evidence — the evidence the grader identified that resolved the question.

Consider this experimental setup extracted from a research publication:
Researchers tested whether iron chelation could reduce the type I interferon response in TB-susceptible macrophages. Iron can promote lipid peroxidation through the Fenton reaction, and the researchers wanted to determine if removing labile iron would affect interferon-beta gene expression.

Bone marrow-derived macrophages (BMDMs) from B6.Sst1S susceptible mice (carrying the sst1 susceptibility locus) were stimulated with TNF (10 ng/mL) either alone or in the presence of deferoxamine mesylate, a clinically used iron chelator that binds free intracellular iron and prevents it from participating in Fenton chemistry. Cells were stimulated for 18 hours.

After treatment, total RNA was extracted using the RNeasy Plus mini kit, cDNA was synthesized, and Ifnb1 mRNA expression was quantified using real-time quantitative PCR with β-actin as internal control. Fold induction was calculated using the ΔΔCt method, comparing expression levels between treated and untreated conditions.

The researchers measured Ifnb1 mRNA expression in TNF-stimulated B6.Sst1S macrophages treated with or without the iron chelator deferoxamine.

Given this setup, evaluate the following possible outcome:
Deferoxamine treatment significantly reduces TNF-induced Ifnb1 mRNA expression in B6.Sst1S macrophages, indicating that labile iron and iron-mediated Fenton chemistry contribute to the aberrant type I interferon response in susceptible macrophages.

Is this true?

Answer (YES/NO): YES